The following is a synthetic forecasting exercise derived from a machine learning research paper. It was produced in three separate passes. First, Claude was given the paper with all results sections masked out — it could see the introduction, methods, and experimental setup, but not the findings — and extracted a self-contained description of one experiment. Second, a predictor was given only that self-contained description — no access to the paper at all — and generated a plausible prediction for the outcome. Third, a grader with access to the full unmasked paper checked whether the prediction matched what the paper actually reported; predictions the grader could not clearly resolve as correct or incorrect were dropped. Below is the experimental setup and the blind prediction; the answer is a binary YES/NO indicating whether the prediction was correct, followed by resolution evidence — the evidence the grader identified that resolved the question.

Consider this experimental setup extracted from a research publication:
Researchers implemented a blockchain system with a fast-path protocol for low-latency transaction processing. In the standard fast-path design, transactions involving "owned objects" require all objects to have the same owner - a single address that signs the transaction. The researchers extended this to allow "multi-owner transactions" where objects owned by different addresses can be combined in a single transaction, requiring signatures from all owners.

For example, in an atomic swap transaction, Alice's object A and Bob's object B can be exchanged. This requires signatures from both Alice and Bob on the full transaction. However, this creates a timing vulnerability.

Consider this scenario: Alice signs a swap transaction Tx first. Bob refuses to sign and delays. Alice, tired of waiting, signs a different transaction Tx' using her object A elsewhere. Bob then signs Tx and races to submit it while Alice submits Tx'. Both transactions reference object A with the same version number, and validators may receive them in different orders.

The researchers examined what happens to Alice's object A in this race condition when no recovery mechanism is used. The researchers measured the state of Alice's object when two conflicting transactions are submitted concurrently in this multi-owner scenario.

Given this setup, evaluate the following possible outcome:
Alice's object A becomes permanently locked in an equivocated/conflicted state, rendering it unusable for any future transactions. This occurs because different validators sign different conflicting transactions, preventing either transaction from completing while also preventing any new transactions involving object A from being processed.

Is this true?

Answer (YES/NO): NO